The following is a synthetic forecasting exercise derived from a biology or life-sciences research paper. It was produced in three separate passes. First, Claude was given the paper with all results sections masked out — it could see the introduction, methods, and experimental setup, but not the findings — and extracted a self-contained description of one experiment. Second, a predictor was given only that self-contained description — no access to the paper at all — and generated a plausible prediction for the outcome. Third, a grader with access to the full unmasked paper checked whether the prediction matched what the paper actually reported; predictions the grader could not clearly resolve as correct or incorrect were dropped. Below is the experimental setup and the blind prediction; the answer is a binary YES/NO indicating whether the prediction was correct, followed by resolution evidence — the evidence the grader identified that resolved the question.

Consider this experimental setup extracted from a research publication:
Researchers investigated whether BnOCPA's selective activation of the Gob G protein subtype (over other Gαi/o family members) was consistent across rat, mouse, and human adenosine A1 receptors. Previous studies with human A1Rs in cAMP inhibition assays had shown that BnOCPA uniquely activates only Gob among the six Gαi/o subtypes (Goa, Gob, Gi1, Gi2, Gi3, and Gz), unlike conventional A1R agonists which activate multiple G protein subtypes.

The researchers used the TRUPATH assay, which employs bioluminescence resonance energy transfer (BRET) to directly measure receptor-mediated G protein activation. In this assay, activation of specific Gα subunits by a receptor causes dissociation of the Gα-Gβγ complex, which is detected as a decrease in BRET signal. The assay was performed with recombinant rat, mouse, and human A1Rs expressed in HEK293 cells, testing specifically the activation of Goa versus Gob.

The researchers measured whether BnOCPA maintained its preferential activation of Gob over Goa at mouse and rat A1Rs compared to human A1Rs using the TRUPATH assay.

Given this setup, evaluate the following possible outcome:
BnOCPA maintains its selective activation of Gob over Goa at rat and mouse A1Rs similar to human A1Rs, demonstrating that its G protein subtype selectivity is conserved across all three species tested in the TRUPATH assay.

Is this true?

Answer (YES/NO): YES